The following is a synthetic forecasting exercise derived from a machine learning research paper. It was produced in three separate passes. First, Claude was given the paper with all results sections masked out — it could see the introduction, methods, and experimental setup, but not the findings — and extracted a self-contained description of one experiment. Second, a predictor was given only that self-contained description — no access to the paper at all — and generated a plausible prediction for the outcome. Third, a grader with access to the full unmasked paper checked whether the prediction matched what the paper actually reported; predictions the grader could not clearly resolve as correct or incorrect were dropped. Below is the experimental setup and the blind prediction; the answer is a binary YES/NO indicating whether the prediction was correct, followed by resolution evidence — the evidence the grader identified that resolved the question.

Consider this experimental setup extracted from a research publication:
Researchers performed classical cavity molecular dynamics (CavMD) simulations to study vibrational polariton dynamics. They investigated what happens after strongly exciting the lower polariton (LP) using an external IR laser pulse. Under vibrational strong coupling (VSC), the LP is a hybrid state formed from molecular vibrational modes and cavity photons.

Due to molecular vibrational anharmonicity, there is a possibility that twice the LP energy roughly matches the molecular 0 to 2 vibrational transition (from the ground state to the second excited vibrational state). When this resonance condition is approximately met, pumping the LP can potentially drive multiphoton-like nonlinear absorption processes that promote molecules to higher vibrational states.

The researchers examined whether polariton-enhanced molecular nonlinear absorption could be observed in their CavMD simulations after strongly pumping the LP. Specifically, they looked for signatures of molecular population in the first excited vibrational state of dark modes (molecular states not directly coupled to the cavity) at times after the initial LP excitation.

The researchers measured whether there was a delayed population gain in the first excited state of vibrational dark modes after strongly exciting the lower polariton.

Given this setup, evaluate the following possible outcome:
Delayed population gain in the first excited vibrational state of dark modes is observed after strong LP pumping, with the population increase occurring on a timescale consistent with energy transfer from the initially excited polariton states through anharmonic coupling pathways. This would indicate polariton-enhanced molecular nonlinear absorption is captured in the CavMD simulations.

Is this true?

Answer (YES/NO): YES